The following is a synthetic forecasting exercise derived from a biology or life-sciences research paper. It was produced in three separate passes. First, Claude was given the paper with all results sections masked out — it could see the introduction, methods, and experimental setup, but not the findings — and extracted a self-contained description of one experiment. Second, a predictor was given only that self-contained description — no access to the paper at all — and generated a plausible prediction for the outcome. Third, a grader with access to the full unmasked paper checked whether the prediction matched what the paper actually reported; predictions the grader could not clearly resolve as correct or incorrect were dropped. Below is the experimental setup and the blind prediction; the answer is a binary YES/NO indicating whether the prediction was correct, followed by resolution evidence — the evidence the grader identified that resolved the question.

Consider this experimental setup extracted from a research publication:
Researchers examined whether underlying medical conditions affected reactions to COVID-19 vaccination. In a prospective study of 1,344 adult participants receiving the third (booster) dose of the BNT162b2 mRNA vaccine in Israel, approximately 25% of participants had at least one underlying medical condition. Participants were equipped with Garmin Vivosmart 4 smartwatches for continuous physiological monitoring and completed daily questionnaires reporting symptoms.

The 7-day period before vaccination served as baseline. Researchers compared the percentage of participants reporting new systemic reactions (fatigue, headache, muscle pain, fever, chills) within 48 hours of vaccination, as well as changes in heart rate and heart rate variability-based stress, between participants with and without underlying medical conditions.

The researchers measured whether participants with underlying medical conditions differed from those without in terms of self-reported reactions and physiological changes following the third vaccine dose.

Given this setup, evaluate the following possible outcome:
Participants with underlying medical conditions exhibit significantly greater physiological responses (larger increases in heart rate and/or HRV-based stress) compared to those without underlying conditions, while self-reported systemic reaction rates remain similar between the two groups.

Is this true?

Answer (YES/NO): NO